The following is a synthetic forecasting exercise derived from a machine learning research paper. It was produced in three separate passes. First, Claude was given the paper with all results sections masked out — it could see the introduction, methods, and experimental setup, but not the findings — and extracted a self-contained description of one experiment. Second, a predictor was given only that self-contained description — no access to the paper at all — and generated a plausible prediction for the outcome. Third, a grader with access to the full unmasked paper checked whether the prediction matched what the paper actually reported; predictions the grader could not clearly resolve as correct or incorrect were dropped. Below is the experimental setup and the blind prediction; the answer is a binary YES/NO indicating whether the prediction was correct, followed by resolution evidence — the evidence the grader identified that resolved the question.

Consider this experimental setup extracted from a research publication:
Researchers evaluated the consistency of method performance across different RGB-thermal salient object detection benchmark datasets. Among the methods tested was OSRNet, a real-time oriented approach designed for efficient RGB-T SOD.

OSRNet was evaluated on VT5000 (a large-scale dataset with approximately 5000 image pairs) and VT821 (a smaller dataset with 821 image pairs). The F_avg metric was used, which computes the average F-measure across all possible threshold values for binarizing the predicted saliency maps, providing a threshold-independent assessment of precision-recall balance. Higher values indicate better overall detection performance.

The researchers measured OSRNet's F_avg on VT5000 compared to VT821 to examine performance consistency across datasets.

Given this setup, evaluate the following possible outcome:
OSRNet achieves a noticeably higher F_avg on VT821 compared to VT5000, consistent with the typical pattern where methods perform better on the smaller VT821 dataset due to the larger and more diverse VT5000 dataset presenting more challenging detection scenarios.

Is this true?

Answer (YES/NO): NO